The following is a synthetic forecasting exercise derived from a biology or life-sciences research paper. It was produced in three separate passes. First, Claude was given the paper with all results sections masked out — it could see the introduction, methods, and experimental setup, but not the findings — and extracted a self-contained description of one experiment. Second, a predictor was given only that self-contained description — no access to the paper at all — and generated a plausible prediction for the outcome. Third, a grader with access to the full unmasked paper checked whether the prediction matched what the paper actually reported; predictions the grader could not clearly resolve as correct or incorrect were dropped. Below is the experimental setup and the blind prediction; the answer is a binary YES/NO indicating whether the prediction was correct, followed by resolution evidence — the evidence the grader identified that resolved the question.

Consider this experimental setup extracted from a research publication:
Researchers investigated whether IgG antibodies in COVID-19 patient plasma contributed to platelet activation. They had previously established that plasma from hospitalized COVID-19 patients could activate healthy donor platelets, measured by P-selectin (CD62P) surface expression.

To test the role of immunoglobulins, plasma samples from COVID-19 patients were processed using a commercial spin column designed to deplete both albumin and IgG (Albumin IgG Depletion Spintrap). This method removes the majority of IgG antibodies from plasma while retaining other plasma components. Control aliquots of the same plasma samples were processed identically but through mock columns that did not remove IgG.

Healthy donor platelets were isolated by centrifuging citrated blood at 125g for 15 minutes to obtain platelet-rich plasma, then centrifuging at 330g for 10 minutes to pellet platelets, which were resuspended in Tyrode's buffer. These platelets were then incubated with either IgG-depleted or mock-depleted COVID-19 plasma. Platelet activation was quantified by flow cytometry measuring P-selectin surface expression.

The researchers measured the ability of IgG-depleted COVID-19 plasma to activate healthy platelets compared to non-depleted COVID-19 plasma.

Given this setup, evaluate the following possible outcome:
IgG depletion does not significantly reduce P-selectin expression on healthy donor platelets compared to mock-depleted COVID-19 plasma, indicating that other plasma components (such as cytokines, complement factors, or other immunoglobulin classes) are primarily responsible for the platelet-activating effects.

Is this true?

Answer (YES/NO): NO